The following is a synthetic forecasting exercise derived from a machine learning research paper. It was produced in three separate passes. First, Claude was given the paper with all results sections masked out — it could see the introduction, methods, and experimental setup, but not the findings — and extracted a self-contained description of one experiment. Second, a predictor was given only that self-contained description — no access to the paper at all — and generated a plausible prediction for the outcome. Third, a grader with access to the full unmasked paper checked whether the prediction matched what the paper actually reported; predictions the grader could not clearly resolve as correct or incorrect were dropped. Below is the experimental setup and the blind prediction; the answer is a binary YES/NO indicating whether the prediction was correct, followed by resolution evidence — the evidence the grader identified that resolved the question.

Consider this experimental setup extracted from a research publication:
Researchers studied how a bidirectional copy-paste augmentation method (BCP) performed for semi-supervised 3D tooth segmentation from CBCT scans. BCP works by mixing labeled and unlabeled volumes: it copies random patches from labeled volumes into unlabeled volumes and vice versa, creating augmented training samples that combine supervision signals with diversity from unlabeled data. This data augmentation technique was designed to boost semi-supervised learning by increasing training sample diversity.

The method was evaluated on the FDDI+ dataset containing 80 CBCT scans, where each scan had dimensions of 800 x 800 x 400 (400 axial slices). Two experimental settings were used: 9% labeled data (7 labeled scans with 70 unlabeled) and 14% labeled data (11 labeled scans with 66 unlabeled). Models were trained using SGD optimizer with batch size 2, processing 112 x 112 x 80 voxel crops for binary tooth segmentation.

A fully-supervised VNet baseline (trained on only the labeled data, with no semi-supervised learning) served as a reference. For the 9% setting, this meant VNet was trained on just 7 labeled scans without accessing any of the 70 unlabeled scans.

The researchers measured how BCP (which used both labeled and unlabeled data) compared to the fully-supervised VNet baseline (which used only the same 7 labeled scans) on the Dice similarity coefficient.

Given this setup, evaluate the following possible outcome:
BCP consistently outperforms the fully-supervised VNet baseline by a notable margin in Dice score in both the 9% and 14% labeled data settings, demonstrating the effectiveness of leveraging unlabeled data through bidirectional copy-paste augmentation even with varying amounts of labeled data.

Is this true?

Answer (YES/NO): NO